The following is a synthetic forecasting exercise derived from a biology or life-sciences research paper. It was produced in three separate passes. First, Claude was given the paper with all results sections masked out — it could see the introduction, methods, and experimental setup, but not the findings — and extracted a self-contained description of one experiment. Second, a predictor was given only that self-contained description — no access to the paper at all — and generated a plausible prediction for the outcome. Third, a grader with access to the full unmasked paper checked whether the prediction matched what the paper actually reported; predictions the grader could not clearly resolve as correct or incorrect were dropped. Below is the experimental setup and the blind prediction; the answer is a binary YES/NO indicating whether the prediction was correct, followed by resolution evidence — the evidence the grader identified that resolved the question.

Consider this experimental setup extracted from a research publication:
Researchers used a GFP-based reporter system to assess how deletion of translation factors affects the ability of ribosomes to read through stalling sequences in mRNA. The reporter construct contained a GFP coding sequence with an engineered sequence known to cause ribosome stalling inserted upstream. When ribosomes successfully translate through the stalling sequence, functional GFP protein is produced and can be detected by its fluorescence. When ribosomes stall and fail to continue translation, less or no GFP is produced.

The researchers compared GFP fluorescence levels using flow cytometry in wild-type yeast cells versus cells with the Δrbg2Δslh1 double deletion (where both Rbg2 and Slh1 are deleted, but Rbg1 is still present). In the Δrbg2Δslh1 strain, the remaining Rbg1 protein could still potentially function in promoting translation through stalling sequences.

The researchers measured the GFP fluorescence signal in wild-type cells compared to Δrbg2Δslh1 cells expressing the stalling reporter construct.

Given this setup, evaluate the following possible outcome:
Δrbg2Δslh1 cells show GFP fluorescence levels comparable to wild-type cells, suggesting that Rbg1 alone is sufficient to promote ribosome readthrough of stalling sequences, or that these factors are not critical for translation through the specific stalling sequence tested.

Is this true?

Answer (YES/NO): NO